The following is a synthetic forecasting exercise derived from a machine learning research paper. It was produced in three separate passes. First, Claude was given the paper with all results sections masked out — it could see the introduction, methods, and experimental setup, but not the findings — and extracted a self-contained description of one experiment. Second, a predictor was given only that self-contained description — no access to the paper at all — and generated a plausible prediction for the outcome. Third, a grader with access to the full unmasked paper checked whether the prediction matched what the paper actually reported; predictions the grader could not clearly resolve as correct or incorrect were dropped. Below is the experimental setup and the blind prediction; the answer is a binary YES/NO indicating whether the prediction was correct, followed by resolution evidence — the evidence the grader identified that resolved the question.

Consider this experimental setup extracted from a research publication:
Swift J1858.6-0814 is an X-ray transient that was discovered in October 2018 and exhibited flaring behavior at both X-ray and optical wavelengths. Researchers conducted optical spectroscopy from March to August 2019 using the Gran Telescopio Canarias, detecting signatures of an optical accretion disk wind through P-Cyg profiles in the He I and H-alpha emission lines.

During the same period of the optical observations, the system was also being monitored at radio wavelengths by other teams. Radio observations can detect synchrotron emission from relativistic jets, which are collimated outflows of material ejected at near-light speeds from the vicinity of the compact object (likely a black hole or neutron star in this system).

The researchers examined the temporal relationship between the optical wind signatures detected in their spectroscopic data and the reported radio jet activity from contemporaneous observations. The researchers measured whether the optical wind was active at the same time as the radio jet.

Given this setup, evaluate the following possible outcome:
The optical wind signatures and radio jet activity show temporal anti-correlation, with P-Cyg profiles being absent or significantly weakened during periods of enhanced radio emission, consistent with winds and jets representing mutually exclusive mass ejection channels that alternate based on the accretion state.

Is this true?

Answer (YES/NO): NO